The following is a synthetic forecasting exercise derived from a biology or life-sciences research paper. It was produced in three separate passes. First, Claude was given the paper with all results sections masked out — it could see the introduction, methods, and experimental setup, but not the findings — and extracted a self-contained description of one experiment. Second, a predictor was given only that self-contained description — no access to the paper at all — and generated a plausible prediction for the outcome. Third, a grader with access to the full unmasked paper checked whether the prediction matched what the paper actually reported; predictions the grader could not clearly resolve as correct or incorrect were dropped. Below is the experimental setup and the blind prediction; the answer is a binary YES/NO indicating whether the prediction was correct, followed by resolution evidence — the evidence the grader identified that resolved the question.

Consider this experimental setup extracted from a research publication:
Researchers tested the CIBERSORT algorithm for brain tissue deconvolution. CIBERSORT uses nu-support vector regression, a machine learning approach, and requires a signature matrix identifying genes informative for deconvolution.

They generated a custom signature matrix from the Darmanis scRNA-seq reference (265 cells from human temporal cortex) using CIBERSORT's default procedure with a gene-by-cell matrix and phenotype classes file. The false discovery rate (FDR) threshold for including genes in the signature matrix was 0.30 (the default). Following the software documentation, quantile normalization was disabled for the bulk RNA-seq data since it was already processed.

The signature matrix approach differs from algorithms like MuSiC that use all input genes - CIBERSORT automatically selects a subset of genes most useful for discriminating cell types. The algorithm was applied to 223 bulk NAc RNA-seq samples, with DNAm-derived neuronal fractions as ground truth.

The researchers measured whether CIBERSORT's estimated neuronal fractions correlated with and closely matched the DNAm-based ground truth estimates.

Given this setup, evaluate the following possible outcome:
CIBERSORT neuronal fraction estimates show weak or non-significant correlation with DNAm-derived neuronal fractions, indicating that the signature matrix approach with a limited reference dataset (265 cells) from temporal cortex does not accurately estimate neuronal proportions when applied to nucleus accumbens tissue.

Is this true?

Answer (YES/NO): NO